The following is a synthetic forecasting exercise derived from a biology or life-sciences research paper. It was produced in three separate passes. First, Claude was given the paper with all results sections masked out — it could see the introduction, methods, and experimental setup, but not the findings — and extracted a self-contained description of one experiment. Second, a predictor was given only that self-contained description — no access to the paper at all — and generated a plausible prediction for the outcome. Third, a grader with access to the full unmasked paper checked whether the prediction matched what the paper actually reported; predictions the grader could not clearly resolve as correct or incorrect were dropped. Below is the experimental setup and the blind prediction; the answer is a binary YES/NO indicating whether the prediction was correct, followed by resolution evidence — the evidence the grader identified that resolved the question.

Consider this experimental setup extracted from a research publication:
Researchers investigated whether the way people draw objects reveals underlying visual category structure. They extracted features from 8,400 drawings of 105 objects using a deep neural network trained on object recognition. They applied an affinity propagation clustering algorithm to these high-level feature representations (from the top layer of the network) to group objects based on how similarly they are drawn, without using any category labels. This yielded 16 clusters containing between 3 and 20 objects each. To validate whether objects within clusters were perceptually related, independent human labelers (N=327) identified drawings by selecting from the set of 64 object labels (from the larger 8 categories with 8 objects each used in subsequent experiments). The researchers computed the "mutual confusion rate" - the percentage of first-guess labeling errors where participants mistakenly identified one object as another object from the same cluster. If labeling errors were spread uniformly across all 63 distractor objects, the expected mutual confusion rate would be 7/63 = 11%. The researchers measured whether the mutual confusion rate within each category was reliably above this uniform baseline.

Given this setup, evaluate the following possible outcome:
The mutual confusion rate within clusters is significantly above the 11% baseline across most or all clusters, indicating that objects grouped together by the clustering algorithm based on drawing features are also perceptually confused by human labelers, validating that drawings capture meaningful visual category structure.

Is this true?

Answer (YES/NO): YES